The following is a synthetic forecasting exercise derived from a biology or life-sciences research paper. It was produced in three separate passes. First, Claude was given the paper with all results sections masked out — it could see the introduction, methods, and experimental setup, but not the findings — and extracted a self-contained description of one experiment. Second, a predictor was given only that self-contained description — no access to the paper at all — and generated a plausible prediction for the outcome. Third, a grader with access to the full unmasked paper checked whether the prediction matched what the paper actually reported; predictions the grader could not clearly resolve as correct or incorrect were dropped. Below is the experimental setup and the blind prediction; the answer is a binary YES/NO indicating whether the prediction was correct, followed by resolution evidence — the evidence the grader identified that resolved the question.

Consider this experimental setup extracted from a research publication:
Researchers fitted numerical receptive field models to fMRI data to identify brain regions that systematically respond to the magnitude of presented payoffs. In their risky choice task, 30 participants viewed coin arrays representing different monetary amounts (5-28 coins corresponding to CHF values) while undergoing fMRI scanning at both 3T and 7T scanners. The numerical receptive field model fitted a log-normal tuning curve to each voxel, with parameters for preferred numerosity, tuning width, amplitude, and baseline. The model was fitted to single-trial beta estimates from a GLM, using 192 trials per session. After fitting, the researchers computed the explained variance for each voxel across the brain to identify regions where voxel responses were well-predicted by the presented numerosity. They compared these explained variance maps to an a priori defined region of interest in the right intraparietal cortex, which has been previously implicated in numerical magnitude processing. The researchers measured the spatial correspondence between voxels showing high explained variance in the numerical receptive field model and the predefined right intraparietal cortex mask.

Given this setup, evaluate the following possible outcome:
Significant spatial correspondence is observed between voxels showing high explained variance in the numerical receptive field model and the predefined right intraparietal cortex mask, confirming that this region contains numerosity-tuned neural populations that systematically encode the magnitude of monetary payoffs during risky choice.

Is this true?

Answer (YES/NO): YES